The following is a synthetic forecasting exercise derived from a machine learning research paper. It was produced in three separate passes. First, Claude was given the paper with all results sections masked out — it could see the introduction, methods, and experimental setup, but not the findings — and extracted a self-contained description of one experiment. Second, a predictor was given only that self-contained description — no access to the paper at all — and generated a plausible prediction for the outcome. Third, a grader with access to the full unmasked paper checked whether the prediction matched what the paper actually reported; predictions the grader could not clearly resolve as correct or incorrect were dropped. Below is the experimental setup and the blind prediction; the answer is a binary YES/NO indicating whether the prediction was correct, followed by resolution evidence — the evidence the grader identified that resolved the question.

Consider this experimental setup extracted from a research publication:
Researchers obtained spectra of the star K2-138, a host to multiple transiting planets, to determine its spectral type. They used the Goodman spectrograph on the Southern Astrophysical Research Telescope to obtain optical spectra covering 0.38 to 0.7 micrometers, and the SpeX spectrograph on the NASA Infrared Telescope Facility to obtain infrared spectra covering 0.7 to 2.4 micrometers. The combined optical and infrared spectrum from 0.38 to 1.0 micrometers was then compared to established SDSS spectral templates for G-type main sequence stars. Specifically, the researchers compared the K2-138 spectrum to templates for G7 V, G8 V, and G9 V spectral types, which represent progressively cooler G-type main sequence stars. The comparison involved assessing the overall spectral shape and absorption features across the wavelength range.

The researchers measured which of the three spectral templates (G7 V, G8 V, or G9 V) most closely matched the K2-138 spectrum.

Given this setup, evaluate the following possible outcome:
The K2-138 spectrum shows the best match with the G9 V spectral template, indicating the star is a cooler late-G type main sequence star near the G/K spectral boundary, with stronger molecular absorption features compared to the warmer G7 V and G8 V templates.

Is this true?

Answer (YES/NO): NO